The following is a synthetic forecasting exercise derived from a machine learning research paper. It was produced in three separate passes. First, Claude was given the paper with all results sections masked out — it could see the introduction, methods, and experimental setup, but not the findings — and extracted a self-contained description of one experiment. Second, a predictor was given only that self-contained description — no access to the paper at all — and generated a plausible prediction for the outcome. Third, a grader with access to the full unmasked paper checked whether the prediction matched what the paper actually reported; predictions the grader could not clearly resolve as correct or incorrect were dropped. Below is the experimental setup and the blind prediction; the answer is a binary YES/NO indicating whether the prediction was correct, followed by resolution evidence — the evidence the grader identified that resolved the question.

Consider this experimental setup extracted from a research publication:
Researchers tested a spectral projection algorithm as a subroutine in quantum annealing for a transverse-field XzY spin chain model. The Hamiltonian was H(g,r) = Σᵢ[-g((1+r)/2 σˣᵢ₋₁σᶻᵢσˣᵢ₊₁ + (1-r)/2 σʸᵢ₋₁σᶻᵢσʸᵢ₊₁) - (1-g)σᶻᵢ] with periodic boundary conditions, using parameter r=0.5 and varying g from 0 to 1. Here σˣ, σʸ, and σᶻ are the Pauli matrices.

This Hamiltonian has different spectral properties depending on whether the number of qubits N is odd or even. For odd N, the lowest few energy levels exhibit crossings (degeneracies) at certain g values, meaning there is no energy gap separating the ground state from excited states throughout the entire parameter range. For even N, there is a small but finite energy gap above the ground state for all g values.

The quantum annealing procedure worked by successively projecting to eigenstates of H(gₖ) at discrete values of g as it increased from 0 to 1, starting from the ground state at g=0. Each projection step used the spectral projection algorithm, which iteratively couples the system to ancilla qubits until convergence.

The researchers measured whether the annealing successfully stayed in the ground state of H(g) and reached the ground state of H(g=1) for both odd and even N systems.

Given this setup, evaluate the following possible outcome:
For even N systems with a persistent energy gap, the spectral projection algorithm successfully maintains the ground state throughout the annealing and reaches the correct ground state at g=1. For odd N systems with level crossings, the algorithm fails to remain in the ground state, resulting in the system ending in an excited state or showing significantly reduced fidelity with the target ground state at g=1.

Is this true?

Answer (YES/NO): YES